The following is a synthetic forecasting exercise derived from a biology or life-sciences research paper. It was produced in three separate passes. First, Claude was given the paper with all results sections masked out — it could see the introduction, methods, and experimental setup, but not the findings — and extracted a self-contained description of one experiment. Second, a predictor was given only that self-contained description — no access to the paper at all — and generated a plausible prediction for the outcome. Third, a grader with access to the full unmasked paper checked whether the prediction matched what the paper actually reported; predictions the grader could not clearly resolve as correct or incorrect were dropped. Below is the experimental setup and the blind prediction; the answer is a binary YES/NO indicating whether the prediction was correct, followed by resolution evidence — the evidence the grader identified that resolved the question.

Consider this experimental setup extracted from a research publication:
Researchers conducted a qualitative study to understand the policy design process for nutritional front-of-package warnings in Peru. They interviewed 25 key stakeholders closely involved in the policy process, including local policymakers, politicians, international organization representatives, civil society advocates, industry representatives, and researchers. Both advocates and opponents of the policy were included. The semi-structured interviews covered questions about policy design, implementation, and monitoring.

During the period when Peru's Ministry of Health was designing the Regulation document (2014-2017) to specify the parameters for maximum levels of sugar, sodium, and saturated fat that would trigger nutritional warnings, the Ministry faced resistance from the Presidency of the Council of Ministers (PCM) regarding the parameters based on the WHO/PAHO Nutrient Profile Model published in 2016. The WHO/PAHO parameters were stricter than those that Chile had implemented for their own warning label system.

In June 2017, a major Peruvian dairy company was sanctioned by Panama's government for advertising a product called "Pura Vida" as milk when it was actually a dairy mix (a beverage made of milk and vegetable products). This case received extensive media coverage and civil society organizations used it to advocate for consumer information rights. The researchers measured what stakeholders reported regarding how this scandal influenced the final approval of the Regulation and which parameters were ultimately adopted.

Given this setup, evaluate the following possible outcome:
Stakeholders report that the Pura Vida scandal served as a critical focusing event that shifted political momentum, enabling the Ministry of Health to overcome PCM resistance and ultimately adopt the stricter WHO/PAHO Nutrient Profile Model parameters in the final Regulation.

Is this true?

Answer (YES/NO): NO